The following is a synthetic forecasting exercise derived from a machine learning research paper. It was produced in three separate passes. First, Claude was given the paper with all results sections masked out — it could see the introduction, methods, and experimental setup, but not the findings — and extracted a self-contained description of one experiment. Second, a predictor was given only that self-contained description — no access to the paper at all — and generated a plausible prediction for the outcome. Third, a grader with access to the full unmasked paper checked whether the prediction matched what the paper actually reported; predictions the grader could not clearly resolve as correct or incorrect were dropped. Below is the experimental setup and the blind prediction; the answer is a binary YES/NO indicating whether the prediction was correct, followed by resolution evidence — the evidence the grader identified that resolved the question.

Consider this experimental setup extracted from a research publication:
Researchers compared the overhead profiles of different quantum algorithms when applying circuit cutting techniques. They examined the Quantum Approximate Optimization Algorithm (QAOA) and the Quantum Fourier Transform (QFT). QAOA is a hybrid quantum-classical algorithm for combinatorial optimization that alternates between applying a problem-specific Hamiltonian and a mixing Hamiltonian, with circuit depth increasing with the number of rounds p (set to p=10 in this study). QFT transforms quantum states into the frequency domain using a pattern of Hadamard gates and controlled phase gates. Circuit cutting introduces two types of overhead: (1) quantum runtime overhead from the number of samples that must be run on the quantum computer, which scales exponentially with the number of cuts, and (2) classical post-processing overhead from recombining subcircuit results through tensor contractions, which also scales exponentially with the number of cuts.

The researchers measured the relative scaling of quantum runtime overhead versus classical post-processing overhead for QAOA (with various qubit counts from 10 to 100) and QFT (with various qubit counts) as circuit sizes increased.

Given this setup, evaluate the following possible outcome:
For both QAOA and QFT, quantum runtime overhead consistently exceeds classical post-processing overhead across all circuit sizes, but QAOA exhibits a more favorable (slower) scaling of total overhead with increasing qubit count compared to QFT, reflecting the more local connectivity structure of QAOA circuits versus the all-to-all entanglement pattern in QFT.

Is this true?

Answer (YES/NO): NO